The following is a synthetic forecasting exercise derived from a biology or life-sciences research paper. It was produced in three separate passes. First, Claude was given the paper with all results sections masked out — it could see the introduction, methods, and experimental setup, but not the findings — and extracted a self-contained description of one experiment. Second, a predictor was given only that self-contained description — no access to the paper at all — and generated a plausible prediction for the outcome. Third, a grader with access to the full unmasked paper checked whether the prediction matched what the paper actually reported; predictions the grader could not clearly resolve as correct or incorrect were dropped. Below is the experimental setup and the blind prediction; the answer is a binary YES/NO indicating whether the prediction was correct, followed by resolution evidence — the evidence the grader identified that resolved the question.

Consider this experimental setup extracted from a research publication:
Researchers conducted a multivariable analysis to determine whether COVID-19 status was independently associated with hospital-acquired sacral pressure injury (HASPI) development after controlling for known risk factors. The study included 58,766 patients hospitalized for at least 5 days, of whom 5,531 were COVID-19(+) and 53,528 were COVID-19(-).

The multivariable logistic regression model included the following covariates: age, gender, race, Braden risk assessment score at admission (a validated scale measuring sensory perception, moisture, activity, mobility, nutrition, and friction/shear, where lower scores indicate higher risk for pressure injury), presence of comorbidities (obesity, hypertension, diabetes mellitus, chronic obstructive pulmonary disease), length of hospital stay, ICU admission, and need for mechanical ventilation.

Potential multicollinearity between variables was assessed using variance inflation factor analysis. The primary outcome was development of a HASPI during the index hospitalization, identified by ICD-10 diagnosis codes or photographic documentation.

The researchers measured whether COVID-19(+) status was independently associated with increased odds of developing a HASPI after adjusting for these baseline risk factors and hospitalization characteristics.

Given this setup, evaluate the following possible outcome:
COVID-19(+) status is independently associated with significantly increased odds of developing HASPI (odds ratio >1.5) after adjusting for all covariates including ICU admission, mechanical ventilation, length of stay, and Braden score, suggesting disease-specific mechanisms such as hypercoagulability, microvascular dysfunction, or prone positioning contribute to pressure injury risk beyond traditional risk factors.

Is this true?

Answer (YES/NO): NO